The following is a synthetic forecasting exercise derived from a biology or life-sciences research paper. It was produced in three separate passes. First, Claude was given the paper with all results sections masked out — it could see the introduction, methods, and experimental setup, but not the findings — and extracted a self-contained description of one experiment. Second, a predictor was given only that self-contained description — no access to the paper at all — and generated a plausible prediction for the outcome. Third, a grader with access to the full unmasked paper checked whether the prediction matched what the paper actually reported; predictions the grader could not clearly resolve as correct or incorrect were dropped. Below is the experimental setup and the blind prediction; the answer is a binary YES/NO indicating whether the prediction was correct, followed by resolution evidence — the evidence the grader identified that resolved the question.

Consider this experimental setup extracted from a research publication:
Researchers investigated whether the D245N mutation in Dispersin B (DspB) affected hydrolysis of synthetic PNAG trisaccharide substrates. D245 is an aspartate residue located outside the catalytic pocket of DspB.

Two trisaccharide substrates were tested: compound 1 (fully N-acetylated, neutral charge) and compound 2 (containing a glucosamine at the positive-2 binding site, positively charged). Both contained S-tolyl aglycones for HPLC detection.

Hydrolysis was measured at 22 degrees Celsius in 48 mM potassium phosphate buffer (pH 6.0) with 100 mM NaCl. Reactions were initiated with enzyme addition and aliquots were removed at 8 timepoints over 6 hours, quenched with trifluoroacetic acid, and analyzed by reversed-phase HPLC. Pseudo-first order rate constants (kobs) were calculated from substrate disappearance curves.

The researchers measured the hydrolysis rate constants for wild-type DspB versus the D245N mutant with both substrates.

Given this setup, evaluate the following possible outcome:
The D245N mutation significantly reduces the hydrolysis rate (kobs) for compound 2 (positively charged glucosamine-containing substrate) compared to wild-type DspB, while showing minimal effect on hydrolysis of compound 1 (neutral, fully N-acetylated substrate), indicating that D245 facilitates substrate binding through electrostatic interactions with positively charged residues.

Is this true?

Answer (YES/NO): NO